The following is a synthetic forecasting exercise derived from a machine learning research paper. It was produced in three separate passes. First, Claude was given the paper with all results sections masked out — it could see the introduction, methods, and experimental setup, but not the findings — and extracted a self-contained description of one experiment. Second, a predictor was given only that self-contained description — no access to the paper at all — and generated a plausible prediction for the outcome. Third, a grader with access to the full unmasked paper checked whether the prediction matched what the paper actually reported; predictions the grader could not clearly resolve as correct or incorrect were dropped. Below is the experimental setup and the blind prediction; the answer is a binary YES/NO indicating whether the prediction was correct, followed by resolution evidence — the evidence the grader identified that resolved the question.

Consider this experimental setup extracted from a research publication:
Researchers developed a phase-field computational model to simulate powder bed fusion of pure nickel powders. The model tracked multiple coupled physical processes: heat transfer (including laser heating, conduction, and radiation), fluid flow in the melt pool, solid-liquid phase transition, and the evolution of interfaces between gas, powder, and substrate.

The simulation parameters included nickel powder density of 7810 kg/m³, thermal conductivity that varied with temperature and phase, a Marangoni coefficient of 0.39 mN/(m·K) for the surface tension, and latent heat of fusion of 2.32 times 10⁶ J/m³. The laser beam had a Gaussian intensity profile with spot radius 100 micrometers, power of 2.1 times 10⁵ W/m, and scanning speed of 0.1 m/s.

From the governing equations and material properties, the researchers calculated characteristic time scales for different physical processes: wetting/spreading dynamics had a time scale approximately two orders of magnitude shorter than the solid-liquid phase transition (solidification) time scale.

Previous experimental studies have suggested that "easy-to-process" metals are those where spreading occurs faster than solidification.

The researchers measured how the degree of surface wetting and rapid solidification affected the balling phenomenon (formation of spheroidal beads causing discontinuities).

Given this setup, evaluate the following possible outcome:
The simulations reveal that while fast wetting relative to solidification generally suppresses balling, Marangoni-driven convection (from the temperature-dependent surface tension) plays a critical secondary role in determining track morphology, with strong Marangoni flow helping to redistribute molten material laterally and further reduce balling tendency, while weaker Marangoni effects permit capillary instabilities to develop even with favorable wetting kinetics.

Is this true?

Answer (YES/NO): NO